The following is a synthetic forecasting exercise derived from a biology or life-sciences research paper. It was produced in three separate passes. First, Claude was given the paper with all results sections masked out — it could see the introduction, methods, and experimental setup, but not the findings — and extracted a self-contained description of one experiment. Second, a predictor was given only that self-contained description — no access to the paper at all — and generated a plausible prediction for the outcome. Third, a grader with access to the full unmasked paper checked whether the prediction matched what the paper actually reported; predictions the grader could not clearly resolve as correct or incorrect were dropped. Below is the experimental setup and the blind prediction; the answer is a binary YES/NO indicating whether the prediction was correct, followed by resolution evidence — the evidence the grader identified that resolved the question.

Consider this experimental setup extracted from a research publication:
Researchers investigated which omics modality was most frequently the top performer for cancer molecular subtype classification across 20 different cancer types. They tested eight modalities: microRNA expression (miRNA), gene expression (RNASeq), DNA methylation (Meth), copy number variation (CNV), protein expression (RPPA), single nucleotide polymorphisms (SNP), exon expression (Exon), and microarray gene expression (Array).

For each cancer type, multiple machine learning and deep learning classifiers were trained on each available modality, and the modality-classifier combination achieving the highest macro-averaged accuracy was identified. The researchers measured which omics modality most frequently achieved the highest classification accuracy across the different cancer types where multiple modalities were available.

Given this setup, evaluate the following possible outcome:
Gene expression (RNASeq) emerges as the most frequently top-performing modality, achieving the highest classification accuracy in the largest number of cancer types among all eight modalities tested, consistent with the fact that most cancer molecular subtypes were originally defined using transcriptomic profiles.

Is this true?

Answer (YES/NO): NO